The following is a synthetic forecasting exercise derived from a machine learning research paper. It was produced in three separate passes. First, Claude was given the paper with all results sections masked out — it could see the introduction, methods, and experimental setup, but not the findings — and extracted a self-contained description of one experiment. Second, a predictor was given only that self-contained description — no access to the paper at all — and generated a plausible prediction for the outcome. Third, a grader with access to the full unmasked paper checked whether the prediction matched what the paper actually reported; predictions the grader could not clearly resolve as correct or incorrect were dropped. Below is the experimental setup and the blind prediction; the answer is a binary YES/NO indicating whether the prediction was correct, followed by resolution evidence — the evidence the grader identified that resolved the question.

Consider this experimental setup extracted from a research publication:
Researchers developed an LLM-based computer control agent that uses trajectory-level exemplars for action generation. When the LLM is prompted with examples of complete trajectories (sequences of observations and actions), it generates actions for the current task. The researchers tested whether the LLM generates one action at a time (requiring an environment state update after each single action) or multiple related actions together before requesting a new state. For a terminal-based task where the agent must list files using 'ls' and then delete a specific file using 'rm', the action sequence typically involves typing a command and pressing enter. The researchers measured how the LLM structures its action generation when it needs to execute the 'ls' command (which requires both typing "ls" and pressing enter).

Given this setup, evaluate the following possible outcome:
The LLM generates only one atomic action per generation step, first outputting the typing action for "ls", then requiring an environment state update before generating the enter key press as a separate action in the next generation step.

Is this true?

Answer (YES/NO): NO